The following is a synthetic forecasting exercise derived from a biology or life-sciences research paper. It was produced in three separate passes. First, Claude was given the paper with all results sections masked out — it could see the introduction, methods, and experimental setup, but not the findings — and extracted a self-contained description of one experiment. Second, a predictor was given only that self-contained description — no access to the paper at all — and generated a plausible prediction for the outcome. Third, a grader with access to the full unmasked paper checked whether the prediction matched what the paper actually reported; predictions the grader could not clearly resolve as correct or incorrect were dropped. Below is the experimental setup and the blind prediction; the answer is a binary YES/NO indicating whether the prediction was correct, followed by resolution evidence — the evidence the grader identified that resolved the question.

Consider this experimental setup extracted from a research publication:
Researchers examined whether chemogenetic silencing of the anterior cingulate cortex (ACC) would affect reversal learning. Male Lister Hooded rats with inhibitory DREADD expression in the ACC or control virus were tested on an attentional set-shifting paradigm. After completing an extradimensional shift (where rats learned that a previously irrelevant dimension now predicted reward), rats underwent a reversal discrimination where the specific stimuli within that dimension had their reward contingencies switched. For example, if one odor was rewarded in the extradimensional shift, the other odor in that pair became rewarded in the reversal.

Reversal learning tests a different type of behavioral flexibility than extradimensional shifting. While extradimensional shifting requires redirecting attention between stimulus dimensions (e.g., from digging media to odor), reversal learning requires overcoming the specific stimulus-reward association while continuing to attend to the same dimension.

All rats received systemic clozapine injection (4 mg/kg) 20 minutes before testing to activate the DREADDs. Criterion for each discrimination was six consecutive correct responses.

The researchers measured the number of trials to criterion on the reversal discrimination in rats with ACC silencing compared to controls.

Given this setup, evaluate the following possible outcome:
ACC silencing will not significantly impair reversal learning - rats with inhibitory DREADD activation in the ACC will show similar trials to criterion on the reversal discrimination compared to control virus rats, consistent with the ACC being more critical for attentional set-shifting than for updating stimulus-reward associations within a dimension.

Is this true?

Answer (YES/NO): YES